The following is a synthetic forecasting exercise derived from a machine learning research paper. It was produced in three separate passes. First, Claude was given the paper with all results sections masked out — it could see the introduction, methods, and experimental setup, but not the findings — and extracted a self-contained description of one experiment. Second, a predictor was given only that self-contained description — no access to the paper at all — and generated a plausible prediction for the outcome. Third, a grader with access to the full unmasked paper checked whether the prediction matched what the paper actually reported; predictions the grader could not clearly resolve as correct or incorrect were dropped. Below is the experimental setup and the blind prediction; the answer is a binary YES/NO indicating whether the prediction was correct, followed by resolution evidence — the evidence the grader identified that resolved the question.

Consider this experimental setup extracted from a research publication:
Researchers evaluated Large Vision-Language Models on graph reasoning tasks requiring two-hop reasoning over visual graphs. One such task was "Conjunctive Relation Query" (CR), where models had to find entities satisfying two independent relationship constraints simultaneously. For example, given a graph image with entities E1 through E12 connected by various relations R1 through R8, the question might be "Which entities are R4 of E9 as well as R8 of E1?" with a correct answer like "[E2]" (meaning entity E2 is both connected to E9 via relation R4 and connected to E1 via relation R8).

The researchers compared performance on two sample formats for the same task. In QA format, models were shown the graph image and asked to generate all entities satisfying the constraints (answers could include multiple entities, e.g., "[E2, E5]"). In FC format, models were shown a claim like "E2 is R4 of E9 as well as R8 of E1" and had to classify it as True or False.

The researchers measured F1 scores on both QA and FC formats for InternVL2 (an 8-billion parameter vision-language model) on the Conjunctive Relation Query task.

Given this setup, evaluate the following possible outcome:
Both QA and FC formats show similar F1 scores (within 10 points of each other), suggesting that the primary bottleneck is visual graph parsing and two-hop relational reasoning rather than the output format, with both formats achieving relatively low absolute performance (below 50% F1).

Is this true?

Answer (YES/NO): NO